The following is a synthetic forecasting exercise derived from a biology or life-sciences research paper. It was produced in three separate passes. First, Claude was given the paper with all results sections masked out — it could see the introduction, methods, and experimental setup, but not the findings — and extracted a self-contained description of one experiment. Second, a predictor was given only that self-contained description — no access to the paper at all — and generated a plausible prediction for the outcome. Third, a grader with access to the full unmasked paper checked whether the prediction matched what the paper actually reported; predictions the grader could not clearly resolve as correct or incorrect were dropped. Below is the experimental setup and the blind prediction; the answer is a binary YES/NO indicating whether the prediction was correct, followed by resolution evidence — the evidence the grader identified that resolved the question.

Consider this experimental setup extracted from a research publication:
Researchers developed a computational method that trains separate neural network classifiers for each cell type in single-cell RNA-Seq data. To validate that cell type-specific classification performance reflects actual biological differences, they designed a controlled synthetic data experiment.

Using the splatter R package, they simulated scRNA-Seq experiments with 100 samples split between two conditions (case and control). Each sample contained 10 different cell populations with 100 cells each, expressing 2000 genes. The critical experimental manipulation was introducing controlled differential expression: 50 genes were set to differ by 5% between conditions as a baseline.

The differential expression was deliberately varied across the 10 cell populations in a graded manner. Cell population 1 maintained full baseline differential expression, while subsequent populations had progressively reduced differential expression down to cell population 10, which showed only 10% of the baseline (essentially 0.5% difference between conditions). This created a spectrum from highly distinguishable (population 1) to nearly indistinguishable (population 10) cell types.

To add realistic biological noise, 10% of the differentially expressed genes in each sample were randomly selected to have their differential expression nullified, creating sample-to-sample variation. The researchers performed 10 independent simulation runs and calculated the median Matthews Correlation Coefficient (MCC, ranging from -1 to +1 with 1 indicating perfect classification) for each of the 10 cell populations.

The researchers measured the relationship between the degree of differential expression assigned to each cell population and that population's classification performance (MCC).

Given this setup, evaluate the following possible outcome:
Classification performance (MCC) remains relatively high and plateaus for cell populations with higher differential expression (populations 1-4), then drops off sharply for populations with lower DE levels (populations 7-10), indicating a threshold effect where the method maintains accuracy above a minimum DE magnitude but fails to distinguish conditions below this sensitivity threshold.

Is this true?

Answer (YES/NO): NO